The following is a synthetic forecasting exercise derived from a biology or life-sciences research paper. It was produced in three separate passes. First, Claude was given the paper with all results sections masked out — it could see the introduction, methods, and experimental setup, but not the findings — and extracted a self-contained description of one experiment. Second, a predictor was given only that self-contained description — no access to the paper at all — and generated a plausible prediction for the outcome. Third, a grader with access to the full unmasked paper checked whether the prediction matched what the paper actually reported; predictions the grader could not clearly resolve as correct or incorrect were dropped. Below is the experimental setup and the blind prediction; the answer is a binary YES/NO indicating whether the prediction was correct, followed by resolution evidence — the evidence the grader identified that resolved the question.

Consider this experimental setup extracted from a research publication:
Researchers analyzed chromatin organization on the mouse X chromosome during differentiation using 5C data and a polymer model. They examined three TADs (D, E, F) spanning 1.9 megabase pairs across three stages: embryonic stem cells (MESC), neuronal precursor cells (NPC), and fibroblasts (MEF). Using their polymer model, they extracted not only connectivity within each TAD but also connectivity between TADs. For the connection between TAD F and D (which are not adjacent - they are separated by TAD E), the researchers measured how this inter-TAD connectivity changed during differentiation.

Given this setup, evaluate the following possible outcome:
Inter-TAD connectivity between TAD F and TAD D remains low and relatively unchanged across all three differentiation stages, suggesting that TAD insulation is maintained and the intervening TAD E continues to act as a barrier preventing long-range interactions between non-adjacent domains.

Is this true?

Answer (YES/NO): NO